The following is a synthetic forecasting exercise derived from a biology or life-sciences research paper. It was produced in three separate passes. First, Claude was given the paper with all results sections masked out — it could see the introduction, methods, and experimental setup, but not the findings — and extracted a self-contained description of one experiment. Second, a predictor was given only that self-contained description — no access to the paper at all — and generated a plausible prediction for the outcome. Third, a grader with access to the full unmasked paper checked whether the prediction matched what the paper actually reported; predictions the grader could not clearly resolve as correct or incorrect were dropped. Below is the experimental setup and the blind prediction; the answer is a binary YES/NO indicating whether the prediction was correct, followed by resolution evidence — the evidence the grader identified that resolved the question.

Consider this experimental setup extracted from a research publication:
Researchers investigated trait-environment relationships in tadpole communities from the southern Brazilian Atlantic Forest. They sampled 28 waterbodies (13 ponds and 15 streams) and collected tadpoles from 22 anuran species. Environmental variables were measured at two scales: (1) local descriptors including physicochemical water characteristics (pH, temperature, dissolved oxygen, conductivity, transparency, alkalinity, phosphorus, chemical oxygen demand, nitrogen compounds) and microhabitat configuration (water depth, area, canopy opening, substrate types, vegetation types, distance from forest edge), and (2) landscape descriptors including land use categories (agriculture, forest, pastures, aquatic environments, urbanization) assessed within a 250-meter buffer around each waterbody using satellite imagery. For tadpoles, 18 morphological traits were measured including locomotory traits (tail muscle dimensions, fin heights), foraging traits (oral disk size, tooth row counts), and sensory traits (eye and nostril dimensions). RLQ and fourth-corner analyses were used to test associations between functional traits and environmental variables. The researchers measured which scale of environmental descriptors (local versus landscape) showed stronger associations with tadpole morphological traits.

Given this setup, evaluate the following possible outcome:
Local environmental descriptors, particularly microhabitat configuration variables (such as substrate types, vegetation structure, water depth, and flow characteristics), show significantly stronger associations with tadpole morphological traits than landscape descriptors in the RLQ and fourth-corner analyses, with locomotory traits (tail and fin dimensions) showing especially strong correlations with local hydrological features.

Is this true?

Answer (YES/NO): NO